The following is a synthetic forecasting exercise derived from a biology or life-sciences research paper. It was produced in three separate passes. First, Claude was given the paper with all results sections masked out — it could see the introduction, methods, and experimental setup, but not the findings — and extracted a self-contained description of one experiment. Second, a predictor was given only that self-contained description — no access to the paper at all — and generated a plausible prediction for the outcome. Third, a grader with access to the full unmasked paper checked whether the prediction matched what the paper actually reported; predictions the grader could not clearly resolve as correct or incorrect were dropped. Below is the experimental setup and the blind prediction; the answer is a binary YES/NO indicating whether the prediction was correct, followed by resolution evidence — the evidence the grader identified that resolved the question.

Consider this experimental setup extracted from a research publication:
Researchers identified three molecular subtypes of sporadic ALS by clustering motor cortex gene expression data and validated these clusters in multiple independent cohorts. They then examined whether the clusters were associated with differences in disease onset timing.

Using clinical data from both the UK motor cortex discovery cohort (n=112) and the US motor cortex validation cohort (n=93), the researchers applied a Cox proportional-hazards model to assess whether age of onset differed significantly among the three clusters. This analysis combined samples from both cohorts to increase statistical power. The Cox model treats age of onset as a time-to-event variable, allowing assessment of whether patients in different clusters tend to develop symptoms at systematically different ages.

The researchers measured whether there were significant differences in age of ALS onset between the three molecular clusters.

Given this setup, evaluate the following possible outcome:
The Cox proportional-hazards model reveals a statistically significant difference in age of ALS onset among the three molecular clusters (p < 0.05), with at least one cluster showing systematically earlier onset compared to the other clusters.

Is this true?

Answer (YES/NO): YES